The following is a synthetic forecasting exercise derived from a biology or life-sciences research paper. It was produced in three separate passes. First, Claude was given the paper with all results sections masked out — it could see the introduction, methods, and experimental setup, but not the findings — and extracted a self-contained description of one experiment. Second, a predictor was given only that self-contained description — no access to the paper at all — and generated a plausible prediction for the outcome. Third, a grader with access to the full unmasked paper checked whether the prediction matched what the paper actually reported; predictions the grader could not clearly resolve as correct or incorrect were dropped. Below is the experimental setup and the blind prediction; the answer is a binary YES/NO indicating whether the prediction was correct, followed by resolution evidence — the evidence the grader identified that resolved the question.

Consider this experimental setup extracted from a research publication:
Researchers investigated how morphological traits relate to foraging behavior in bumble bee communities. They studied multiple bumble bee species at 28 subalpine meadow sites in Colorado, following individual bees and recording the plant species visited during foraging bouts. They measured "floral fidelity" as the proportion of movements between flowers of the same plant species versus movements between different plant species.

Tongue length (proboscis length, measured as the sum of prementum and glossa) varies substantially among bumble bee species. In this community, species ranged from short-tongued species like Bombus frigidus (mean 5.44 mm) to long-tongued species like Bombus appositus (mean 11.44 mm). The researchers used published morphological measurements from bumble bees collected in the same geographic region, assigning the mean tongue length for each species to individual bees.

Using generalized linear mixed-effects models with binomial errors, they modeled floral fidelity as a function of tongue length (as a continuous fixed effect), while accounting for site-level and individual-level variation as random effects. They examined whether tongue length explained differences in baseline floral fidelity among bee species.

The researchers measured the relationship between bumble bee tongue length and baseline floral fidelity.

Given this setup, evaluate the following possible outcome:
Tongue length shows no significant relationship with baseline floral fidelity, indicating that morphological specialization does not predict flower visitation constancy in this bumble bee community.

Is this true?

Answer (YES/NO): NO